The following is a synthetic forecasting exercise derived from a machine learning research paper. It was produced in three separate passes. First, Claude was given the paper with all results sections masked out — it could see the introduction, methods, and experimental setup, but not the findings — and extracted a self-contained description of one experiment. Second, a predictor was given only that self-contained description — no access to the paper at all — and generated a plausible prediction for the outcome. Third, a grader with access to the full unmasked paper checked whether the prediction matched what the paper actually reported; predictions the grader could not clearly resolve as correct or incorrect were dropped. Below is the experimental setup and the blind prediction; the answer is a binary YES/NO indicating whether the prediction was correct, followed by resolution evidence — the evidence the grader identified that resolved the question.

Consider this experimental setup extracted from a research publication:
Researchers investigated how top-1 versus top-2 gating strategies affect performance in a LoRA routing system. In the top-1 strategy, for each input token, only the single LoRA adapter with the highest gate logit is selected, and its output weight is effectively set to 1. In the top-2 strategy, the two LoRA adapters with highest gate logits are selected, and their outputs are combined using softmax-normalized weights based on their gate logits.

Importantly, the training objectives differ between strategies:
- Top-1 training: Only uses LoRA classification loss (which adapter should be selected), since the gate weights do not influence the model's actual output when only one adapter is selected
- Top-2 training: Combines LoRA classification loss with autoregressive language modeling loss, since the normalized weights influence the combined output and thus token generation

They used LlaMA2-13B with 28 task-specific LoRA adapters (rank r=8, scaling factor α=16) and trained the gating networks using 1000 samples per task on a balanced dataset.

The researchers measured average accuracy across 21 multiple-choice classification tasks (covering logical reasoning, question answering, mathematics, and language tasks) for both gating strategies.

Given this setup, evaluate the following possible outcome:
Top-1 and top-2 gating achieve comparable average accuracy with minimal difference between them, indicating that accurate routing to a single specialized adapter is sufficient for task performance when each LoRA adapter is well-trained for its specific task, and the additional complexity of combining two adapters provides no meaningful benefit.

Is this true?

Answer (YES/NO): YES